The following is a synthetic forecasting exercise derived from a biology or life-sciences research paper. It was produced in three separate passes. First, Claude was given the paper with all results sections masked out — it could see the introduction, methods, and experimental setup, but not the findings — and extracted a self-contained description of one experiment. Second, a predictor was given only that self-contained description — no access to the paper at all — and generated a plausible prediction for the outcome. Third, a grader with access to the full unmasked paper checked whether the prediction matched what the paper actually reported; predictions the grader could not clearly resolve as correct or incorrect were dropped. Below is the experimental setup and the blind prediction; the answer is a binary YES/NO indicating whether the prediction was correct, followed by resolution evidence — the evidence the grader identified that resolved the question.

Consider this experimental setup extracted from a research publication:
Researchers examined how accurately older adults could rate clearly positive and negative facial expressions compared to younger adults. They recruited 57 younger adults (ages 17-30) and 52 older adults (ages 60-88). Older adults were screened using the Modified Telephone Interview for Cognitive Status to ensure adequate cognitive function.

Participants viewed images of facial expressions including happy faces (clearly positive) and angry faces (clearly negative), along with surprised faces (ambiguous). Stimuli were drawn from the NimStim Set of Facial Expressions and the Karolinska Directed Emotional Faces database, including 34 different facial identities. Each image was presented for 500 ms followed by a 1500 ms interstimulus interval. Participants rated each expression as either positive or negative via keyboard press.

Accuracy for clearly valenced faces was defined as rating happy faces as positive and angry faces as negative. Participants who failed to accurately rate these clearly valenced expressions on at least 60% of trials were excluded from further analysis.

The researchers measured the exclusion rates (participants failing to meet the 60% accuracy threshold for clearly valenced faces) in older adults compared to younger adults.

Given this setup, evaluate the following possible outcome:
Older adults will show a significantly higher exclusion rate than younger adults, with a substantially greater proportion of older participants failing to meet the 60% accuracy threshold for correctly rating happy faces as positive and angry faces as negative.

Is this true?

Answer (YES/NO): NO